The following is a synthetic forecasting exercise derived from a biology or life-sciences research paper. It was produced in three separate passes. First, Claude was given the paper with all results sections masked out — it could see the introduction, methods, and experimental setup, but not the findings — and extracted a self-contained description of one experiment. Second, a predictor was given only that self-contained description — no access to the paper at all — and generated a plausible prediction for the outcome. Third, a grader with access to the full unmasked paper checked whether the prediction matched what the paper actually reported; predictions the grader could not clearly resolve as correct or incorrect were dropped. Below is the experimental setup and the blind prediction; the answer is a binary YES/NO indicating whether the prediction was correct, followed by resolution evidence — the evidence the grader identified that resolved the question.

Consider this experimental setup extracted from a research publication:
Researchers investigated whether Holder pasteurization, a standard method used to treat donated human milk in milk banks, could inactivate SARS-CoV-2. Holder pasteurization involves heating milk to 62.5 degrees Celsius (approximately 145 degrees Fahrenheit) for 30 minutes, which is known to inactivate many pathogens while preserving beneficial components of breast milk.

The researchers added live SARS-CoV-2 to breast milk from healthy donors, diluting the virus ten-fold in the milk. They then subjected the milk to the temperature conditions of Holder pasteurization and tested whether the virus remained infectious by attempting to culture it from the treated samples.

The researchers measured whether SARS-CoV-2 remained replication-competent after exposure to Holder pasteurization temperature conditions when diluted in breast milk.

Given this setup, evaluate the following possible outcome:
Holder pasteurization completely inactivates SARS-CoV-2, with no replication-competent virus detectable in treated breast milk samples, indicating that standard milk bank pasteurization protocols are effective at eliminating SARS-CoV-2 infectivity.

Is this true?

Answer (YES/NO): YES